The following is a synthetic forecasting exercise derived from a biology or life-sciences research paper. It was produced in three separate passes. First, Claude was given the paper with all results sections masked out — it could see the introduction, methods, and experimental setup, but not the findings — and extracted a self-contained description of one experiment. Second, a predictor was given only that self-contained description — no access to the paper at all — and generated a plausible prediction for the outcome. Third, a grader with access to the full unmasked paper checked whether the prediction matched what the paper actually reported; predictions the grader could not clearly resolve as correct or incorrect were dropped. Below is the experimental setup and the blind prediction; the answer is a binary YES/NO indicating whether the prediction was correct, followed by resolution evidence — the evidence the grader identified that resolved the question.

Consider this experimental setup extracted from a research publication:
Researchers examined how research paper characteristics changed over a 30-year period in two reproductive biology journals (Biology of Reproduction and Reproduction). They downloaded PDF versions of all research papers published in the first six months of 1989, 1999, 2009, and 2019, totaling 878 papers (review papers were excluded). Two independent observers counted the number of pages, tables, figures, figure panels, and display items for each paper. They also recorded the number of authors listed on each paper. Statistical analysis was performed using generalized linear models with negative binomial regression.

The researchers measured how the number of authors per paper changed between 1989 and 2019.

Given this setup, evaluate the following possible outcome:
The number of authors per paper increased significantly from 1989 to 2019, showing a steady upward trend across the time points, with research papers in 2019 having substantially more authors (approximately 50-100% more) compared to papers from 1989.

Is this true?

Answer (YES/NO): NO